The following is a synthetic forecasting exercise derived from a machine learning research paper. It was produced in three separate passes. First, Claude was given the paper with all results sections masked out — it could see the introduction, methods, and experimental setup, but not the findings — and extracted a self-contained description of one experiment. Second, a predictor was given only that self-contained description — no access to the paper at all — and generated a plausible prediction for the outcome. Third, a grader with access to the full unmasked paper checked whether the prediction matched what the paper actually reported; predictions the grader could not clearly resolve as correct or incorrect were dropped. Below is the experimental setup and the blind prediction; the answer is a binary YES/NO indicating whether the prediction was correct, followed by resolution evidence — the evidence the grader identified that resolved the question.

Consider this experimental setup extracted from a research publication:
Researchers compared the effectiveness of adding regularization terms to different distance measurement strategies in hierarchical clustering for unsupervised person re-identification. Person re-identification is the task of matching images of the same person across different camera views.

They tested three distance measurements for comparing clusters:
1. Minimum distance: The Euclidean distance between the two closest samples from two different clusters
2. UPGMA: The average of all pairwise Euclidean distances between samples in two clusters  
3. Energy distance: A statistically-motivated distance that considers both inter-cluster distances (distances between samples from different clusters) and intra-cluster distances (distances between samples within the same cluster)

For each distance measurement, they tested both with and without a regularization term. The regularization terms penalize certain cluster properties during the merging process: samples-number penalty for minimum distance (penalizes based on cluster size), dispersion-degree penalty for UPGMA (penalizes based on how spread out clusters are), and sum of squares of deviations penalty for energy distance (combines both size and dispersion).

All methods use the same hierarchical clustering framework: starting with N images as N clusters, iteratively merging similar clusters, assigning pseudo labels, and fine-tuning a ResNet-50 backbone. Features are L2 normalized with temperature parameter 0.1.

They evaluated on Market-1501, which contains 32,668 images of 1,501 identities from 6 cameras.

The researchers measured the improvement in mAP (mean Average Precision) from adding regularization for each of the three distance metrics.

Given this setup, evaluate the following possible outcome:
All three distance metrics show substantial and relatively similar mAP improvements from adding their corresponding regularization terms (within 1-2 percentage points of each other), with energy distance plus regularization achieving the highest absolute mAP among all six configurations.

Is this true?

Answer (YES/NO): NO